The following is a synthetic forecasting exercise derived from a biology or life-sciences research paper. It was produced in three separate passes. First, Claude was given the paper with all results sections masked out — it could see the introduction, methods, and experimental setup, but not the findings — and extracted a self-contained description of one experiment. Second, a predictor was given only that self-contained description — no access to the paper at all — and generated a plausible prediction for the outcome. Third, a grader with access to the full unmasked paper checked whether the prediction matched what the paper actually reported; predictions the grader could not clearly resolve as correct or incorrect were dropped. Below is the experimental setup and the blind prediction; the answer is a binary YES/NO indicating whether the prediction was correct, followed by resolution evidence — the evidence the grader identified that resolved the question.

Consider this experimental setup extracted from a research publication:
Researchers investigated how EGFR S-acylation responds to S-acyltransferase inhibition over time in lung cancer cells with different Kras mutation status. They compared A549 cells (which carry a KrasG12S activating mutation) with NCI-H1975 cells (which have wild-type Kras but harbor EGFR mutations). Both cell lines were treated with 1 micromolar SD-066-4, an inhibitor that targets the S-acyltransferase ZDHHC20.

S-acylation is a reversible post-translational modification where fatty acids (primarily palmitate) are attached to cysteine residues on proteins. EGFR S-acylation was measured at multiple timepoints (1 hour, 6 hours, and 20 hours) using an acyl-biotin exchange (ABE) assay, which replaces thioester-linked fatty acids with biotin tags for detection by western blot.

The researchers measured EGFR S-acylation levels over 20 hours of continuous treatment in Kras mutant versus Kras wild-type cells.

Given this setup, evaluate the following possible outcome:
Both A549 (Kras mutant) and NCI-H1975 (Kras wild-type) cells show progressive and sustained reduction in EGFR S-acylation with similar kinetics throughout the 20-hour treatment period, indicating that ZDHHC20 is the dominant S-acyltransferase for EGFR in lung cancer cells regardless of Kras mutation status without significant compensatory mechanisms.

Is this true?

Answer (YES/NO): NO